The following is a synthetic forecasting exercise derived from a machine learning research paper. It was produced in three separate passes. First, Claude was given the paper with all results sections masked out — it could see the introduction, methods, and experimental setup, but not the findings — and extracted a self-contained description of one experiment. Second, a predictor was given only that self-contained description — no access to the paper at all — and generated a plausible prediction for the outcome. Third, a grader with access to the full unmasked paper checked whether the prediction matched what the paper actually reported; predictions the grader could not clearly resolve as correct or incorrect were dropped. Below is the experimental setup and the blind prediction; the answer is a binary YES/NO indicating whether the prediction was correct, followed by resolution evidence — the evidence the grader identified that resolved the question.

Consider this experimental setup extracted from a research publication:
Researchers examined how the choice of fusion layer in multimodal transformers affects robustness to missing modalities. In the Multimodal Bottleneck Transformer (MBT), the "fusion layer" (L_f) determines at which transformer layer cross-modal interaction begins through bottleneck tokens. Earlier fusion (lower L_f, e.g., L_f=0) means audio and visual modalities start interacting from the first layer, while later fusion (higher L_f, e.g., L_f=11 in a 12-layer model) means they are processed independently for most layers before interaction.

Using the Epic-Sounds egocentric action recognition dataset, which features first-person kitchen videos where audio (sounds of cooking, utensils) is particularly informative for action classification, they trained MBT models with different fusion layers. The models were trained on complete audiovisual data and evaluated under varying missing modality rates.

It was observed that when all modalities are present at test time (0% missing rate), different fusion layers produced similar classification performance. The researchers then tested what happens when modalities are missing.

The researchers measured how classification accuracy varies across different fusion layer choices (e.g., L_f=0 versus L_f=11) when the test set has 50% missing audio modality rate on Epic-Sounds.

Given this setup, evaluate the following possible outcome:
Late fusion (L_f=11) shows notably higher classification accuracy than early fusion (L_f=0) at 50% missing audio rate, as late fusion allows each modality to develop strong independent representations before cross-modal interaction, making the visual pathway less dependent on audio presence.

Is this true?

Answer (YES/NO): YES